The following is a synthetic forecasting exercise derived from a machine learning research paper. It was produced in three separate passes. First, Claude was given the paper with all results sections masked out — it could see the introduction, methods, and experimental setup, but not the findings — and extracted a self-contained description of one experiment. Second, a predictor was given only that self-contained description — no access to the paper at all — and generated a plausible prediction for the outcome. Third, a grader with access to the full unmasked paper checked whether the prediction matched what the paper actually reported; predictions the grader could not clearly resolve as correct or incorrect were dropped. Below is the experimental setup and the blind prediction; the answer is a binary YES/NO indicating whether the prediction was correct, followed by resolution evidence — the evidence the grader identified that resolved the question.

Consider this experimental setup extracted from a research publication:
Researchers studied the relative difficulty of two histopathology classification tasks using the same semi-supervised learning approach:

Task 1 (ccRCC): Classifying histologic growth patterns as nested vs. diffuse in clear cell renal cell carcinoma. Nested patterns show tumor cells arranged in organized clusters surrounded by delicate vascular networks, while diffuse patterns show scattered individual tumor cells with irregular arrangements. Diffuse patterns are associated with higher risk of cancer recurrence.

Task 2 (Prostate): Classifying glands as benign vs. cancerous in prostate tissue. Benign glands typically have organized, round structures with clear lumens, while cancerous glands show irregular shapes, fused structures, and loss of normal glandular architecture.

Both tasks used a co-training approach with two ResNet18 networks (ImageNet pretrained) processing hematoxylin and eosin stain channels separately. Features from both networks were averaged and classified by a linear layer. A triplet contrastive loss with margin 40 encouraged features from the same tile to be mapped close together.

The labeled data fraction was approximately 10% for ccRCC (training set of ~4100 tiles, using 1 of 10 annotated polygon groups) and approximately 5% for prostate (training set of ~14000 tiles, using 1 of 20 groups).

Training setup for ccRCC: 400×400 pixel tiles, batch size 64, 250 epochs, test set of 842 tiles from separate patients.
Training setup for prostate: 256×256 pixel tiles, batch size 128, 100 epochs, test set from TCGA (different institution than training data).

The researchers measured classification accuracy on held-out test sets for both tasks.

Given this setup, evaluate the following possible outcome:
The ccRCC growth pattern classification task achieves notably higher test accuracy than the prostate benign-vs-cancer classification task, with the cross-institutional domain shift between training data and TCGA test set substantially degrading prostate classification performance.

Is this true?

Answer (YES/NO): YES